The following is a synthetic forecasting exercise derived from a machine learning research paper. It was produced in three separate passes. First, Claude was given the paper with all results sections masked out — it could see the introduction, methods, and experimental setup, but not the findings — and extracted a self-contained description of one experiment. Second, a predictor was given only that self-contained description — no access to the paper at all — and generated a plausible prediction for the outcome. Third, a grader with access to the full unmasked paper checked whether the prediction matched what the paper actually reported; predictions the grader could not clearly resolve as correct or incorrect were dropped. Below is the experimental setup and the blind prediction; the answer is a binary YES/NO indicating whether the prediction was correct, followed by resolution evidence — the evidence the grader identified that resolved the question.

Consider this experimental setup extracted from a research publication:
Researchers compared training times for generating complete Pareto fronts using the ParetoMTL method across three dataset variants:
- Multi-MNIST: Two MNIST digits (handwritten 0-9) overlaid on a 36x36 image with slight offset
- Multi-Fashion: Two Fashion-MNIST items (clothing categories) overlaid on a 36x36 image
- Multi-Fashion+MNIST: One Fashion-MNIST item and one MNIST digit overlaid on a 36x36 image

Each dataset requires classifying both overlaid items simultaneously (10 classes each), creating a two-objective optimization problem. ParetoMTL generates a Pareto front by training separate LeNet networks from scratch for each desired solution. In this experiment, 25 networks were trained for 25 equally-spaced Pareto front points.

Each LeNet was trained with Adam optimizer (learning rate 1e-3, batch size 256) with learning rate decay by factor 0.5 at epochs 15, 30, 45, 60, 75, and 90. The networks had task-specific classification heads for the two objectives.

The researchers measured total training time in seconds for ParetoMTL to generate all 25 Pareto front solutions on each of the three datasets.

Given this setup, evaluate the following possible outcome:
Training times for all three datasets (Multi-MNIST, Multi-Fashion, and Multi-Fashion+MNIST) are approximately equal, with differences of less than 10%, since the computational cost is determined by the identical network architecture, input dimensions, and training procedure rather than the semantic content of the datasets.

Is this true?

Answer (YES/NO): YES